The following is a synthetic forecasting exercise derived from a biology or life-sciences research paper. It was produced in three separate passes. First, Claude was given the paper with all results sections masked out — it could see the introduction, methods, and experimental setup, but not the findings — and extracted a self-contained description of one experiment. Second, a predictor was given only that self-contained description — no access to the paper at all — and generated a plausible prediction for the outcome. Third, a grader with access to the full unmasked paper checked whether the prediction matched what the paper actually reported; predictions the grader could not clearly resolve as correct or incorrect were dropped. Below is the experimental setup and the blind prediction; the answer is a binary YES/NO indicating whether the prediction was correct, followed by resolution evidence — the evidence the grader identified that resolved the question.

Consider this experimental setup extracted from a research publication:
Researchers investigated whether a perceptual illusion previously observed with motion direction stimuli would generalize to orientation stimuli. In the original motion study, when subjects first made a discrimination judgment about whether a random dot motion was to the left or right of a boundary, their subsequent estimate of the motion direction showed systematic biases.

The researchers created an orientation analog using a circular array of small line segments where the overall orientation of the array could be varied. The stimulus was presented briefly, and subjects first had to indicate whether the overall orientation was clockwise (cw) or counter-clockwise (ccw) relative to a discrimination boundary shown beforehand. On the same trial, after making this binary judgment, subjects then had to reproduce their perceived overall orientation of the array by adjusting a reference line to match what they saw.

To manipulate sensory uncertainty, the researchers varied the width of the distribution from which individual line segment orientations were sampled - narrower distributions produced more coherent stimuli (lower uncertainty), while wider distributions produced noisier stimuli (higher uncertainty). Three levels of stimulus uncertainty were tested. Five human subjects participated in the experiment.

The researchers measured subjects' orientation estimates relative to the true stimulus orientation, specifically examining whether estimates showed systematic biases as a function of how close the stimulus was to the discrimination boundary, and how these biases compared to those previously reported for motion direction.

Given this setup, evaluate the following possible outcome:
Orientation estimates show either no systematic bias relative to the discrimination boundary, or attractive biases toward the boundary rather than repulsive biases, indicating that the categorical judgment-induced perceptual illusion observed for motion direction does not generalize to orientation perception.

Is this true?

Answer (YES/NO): NO